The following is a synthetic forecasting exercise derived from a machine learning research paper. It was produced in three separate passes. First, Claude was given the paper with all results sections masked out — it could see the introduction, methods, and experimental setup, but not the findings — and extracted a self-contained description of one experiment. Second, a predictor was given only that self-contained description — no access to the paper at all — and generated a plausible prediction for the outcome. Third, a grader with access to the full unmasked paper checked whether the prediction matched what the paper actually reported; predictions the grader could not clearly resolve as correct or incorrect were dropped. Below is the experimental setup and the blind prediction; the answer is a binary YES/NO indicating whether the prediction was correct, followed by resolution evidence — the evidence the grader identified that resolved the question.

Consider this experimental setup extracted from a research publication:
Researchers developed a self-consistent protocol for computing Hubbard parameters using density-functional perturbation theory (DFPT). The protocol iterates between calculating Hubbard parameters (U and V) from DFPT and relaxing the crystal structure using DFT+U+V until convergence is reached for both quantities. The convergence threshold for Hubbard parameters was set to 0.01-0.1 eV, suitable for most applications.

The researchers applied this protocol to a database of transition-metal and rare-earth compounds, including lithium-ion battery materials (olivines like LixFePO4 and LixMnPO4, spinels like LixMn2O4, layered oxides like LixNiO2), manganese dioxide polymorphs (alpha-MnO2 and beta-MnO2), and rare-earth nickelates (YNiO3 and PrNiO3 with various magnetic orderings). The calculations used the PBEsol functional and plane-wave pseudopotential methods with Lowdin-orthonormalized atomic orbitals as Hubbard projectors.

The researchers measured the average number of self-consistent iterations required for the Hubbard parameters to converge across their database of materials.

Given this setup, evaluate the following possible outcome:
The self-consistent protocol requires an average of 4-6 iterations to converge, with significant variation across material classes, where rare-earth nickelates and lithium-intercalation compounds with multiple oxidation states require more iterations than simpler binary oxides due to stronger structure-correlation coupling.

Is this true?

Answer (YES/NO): NO